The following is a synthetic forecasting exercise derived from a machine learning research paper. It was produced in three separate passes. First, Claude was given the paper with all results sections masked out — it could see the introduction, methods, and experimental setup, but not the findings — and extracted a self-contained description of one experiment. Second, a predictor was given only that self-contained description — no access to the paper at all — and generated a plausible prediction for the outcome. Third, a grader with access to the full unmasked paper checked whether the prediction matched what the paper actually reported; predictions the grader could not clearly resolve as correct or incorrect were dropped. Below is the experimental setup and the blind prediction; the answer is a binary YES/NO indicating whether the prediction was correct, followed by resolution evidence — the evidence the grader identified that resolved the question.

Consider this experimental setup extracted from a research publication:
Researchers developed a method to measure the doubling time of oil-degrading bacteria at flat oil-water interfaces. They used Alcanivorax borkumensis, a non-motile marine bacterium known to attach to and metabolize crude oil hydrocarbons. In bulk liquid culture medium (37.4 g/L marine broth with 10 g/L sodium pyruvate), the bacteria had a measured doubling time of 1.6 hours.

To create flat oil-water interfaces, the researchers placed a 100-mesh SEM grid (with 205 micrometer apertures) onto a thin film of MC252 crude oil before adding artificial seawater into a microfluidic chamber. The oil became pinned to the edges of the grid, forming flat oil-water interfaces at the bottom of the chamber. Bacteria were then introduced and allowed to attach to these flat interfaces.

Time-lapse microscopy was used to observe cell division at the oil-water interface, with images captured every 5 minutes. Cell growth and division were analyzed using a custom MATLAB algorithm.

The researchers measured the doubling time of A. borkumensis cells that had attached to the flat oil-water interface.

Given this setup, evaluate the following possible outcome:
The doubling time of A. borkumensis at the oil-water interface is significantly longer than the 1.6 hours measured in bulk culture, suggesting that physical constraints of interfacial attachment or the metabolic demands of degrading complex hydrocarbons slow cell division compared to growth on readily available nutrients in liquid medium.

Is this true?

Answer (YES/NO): YES